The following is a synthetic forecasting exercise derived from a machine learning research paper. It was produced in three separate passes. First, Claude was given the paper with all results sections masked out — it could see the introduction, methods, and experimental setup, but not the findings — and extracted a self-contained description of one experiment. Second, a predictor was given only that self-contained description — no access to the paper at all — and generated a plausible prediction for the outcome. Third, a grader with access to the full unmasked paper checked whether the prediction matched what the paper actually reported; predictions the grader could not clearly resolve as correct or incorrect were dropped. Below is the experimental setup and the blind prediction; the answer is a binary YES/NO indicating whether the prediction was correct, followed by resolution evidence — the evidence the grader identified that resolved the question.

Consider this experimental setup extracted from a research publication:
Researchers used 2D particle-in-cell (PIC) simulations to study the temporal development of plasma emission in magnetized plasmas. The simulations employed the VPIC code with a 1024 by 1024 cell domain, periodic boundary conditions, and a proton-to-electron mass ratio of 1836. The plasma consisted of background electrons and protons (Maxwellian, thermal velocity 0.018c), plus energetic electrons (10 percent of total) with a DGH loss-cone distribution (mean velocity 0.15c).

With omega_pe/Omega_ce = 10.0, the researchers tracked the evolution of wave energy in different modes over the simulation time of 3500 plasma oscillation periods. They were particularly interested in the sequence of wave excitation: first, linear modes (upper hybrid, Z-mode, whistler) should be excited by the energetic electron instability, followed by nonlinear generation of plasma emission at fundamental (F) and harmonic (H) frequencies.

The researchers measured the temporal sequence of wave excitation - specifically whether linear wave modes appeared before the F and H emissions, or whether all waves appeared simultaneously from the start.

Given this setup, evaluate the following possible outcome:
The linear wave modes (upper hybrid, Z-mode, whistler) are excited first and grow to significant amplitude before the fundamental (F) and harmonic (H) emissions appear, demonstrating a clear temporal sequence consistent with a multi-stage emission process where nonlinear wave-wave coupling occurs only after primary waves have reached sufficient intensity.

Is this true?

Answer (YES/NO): YES